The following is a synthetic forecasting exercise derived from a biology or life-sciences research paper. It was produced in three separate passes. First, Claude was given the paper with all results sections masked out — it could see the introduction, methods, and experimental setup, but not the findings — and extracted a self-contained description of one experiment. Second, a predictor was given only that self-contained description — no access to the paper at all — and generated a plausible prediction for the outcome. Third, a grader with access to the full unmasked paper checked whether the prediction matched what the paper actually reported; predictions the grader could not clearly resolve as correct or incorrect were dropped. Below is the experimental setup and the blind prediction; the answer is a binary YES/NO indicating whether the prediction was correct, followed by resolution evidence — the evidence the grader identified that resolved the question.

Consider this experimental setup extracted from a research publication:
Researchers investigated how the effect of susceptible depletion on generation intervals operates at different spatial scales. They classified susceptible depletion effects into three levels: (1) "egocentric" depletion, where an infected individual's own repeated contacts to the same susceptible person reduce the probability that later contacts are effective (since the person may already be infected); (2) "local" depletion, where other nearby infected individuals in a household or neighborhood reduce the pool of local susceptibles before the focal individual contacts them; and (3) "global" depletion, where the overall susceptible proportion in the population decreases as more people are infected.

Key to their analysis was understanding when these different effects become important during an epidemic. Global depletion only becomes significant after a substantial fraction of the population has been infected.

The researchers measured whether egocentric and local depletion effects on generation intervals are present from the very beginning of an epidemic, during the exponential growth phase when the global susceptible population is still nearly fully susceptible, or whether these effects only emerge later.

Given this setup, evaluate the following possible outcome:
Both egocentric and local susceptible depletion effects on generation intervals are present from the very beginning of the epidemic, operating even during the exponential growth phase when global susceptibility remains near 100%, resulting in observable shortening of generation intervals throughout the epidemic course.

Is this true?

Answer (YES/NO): YES